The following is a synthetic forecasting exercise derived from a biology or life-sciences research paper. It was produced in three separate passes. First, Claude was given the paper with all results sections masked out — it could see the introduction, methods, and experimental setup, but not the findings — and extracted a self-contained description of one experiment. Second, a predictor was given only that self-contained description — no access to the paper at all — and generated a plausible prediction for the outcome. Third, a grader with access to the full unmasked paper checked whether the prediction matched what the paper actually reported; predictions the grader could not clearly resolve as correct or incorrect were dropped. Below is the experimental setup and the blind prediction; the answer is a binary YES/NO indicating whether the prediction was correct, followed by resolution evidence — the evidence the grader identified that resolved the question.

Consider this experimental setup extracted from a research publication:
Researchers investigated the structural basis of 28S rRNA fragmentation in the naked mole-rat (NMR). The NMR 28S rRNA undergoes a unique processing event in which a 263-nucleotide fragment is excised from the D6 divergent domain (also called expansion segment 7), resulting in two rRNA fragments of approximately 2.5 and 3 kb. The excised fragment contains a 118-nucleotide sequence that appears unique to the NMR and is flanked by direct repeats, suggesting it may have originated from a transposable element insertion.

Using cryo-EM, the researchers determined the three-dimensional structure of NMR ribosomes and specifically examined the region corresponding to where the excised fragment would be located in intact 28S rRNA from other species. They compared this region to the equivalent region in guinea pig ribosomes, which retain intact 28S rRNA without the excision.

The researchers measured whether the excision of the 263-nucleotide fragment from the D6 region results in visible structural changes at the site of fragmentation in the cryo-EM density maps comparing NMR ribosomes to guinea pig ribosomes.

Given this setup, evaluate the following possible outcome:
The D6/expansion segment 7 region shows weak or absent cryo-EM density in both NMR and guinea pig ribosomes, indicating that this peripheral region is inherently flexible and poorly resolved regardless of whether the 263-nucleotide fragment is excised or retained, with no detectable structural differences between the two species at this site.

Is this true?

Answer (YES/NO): NO